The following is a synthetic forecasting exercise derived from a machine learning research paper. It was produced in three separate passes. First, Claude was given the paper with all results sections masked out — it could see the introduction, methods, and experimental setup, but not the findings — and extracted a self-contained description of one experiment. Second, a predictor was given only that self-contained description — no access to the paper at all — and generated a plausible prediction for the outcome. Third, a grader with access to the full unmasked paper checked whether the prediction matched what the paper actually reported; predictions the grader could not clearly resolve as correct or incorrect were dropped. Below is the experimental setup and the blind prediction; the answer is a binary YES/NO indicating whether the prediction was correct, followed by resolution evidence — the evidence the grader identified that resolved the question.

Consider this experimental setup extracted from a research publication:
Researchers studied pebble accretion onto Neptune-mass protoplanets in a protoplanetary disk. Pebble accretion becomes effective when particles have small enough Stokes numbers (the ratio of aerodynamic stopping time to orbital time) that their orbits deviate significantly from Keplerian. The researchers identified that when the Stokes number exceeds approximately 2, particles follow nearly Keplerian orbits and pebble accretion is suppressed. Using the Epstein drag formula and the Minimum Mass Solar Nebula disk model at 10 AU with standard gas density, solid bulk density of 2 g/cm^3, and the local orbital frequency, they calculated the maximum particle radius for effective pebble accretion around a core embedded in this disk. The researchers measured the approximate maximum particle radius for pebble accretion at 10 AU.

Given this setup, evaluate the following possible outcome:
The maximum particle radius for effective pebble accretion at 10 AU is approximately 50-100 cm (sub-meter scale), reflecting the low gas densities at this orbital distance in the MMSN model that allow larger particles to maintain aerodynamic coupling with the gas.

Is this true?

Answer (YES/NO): NO